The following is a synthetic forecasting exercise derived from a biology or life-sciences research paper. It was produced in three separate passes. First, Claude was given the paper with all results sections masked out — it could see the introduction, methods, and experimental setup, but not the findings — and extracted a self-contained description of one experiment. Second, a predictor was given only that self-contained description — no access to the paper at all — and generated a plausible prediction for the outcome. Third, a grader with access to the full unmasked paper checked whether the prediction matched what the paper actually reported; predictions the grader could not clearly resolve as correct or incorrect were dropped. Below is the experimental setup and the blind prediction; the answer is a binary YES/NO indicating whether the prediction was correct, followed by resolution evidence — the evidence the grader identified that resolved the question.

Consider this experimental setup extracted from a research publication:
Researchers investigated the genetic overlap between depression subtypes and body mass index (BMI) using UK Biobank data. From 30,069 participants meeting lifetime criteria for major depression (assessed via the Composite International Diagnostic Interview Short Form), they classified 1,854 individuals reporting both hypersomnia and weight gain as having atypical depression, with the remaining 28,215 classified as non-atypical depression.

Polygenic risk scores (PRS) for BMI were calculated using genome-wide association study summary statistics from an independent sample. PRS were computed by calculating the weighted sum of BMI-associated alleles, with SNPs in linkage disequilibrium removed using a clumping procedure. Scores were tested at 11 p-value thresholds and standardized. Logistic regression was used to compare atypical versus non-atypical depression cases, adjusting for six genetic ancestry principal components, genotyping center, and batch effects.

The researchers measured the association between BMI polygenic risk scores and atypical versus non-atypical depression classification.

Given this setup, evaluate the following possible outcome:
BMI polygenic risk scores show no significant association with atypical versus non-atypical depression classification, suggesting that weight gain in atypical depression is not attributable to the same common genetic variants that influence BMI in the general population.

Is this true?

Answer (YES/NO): NO